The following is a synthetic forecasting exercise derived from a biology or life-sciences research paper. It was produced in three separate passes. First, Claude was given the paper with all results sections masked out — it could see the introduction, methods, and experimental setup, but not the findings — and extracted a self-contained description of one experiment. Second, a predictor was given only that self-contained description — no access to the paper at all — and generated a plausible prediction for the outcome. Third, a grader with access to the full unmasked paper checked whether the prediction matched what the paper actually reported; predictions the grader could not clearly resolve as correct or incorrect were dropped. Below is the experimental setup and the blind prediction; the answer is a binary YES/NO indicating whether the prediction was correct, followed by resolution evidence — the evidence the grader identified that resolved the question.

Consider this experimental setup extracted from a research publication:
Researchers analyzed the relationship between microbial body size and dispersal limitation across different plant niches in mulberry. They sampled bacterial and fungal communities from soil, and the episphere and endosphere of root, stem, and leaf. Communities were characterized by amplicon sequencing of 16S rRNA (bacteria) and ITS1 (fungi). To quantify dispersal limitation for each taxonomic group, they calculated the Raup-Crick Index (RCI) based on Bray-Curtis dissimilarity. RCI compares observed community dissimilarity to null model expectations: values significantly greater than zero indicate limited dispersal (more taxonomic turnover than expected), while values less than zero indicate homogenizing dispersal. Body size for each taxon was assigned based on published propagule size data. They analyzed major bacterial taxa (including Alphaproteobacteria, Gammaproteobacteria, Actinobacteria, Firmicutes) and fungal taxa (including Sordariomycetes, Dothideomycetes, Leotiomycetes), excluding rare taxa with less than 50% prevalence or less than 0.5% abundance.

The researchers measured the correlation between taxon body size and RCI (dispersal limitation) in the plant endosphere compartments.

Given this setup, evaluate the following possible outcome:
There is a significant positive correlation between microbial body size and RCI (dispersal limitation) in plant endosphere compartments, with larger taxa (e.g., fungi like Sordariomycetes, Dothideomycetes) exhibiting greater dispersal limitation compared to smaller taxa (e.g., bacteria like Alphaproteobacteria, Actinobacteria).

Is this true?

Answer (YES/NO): NO